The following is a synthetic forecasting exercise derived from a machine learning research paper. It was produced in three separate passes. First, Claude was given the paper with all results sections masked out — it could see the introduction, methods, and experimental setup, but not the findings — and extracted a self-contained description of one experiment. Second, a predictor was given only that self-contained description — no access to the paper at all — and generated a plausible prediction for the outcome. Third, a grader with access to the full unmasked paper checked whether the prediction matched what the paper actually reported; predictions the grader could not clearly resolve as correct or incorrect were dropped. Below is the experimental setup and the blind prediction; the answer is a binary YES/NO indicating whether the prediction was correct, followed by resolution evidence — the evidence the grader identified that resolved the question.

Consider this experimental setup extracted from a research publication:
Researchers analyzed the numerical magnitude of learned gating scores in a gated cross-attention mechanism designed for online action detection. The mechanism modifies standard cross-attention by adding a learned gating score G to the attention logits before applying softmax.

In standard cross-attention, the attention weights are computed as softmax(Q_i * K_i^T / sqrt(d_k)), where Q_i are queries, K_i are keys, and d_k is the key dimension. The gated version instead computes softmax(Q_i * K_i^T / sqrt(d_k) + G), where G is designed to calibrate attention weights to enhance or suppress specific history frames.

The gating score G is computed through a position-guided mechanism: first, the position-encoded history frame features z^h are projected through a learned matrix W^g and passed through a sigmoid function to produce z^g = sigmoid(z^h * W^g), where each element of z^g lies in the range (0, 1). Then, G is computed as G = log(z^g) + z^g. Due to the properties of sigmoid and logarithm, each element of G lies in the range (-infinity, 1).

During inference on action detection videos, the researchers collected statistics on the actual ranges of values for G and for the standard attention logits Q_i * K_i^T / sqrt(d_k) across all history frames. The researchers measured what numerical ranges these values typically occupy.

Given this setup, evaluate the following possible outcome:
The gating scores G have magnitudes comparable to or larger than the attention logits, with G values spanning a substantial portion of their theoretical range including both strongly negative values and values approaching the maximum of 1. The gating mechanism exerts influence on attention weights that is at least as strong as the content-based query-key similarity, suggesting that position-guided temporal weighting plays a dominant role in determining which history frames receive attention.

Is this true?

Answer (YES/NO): YES